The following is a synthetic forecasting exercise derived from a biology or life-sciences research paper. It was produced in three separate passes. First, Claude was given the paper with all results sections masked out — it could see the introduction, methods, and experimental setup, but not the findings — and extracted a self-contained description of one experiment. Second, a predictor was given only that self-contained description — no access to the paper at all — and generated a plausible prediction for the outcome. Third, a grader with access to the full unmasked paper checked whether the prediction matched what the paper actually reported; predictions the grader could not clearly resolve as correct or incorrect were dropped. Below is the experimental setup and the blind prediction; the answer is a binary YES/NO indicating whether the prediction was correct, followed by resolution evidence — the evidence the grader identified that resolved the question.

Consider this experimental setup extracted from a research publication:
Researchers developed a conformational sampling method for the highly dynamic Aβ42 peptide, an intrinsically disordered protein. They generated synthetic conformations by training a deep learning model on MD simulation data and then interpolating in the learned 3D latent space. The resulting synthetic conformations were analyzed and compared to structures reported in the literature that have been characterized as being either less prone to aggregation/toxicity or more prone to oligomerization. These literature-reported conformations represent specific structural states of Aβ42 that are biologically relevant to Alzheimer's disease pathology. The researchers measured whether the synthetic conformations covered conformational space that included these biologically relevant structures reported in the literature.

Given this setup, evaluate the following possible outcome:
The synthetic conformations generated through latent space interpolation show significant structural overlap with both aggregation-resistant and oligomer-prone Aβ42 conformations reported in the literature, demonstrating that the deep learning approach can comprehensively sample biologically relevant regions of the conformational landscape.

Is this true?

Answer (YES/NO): YES